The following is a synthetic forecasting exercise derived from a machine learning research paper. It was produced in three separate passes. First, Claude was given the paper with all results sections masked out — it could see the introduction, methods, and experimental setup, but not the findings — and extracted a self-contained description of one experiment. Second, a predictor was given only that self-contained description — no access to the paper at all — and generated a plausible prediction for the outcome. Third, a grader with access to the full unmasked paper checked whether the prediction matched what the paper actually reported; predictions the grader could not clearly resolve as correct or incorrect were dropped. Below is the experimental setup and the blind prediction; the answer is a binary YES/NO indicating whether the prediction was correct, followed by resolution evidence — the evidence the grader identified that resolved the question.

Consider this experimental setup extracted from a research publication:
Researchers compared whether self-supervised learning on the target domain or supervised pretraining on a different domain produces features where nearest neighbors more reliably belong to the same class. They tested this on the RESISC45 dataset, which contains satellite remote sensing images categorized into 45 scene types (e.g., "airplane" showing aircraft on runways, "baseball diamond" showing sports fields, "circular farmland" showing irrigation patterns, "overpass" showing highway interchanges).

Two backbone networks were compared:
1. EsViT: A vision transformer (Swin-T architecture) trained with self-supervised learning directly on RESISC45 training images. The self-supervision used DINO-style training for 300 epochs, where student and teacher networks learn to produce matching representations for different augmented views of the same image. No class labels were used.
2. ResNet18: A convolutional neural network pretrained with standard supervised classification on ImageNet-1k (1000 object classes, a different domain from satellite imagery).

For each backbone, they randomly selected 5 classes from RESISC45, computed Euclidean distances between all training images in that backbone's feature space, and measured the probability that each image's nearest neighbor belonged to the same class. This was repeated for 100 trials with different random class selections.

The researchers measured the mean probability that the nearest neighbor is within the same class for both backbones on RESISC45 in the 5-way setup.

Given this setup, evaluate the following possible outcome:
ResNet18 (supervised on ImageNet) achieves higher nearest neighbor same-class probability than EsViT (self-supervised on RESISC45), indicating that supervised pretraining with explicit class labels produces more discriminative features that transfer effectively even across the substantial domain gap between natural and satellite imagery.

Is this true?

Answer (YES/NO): NO